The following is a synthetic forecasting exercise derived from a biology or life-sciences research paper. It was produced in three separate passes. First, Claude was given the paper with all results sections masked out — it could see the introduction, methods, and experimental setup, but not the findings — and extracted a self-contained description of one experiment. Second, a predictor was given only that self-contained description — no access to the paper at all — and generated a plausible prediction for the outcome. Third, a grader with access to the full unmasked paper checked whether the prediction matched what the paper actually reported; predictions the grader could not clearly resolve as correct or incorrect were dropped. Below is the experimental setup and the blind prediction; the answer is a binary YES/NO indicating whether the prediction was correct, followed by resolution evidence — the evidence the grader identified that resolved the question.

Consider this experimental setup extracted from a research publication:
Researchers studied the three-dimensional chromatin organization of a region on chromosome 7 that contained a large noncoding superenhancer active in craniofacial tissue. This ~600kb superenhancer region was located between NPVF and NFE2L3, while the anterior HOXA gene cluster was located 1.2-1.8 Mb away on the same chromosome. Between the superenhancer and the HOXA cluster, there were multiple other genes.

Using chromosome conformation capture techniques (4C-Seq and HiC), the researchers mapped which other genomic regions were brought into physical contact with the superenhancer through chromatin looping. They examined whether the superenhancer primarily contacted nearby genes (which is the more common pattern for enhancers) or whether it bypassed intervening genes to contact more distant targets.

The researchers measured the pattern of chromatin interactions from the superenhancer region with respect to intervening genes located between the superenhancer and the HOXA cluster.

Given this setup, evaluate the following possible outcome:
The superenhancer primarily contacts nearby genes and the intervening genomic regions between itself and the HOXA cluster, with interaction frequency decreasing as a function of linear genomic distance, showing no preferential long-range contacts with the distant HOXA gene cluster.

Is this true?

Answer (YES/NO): NO